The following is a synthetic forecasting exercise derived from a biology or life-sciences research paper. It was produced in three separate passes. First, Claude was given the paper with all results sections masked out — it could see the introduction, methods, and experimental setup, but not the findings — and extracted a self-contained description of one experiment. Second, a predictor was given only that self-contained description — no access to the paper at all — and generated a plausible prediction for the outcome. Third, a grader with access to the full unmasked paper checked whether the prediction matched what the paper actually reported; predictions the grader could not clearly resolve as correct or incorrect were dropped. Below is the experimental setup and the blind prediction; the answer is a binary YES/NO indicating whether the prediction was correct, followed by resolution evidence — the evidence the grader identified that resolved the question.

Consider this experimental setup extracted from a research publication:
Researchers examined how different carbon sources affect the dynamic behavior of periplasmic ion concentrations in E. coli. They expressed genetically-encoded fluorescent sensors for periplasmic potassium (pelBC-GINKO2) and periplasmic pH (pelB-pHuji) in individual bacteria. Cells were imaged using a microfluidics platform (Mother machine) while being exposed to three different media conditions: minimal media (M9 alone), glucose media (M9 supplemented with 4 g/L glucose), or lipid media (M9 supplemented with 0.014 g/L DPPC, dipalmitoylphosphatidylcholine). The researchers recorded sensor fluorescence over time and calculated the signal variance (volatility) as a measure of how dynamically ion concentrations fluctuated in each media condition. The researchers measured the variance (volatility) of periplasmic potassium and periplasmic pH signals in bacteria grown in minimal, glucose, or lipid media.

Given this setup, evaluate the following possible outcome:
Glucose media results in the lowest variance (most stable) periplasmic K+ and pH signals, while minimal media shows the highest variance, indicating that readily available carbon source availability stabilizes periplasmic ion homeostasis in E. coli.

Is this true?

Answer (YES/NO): NO